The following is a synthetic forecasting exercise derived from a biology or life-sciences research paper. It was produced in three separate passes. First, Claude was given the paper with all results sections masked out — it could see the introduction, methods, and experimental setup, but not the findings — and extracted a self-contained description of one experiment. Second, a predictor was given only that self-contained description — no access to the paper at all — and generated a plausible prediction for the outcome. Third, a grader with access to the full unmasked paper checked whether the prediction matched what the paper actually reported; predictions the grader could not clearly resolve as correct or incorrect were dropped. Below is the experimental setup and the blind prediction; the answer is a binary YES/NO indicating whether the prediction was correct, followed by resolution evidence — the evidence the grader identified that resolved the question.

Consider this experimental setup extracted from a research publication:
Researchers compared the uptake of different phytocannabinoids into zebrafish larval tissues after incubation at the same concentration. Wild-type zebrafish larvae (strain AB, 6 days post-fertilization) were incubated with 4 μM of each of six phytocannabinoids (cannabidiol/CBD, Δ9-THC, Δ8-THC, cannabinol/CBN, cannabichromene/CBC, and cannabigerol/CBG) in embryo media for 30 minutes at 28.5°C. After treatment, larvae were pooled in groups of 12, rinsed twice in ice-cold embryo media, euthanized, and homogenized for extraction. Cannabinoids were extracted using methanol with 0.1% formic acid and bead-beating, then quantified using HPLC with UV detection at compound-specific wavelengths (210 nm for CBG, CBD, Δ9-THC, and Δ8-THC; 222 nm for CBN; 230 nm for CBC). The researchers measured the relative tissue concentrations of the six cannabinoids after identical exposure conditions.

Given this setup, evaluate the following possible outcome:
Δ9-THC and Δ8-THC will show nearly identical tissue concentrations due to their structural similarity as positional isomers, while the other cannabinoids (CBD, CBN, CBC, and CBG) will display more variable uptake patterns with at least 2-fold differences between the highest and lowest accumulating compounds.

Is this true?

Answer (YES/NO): NO